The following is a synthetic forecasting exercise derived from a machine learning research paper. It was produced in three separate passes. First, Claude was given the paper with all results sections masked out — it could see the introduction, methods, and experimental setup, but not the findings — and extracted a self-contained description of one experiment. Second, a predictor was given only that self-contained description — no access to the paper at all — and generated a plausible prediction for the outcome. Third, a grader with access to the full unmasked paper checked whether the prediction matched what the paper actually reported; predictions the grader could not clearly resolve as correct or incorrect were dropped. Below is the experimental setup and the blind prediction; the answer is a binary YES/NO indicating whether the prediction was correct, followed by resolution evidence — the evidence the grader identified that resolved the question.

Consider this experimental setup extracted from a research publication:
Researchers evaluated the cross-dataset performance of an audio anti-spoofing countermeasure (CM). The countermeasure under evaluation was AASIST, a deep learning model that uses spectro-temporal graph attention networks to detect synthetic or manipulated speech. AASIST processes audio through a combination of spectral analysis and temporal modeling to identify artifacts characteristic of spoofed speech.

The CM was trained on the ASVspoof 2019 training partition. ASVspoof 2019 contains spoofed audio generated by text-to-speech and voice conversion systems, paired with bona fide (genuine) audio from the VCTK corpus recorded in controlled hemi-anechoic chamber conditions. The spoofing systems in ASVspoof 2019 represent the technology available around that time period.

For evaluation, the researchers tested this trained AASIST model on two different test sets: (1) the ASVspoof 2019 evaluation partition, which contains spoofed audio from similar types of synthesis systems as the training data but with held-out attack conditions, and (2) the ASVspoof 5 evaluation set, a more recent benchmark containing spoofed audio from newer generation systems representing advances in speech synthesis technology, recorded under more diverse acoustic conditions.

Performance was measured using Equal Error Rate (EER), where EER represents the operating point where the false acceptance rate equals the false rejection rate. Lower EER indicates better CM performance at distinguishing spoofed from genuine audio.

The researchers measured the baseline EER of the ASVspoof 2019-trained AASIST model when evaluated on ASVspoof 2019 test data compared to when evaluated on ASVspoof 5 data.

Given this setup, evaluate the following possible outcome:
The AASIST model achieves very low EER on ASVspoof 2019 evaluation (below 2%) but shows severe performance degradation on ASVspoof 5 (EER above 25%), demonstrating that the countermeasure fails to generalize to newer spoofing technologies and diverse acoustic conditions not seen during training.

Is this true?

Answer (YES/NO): NO